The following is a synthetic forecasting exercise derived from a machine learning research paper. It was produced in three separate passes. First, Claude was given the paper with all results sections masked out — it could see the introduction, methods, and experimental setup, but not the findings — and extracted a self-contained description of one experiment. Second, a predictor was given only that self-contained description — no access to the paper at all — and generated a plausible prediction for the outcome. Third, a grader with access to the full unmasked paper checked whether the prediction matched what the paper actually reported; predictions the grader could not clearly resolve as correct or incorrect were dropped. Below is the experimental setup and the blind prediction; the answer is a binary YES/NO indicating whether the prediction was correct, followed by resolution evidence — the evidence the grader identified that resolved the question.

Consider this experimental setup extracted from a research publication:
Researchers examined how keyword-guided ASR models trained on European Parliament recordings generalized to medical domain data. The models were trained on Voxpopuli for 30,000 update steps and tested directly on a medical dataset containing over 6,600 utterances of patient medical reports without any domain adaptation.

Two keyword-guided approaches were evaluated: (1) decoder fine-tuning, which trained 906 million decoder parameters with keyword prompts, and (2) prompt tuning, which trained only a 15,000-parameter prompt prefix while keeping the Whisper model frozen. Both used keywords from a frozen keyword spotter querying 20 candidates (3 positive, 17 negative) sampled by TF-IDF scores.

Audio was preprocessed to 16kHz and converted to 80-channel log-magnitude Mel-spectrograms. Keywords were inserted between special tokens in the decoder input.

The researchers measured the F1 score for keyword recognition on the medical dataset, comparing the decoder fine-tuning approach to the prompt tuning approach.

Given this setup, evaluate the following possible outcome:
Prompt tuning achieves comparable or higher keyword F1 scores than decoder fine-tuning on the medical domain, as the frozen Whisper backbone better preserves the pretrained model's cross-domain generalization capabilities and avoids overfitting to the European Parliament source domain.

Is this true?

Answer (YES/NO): YES